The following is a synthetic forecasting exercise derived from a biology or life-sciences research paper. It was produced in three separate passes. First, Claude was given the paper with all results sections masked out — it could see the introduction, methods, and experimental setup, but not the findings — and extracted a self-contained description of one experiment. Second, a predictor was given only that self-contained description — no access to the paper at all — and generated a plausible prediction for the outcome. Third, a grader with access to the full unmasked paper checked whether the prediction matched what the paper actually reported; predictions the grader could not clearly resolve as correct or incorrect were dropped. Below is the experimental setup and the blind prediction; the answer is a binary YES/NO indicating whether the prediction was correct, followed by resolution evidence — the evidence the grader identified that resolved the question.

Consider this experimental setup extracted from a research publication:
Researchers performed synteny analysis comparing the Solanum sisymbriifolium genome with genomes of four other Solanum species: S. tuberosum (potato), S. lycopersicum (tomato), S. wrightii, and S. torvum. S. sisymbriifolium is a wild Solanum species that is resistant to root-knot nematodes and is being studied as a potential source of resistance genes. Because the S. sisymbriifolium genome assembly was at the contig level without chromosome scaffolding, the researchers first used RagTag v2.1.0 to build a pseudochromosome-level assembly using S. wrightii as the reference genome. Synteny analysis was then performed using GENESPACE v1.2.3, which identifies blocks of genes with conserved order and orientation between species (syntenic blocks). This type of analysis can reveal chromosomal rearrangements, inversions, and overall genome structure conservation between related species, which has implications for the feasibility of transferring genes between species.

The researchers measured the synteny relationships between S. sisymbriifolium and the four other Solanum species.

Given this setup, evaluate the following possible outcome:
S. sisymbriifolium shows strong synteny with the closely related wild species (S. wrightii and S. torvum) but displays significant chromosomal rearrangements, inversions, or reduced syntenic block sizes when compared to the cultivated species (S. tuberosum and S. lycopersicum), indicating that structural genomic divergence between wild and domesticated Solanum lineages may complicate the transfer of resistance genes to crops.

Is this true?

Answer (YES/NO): NO